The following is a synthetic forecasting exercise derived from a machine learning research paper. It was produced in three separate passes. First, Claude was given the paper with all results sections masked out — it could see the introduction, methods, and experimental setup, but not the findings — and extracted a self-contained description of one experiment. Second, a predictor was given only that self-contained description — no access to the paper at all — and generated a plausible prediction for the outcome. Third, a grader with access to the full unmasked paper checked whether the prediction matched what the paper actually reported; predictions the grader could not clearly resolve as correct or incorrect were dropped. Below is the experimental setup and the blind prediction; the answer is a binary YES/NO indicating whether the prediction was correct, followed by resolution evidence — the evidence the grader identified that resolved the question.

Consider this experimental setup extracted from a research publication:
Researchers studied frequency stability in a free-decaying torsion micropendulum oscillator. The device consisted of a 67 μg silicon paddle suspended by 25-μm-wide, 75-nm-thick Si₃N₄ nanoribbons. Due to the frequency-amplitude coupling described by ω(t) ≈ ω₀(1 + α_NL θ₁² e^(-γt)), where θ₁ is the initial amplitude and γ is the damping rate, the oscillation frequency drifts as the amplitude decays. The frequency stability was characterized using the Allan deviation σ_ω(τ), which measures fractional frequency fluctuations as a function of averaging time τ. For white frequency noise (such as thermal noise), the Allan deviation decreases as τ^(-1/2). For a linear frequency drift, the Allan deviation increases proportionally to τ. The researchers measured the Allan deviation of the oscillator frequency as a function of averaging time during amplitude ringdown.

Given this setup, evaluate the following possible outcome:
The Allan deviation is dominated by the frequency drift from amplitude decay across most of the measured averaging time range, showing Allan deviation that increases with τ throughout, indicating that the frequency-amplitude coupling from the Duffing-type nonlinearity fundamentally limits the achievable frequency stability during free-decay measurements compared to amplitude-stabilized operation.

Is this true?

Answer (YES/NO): NO